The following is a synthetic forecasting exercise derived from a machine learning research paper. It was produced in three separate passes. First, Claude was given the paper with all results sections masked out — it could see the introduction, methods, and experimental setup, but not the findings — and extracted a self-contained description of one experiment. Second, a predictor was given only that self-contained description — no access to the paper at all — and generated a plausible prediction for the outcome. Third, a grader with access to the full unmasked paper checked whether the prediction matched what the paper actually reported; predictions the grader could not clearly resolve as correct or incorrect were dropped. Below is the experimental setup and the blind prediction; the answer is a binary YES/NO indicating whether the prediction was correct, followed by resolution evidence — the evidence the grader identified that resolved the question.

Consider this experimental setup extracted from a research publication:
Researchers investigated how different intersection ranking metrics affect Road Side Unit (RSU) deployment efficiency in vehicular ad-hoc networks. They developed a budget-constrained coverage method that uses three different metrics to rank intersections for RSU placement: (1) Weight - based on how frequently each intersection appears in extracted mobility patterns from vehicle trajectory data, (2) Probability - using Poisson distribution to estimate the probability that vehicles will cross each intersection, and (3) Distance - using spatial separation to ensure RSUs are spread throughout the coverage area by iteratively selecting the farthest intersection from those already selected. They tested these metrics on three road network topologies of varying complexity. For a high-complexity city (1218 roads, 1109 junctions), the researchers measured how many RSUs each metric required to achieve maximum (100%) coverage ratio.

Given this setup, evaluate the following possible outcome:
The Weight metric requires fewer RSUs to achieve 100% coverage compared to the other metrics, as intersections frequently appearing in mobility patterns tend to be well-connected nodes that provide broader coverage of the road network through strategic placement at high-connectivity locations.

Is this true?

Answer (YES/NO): NO